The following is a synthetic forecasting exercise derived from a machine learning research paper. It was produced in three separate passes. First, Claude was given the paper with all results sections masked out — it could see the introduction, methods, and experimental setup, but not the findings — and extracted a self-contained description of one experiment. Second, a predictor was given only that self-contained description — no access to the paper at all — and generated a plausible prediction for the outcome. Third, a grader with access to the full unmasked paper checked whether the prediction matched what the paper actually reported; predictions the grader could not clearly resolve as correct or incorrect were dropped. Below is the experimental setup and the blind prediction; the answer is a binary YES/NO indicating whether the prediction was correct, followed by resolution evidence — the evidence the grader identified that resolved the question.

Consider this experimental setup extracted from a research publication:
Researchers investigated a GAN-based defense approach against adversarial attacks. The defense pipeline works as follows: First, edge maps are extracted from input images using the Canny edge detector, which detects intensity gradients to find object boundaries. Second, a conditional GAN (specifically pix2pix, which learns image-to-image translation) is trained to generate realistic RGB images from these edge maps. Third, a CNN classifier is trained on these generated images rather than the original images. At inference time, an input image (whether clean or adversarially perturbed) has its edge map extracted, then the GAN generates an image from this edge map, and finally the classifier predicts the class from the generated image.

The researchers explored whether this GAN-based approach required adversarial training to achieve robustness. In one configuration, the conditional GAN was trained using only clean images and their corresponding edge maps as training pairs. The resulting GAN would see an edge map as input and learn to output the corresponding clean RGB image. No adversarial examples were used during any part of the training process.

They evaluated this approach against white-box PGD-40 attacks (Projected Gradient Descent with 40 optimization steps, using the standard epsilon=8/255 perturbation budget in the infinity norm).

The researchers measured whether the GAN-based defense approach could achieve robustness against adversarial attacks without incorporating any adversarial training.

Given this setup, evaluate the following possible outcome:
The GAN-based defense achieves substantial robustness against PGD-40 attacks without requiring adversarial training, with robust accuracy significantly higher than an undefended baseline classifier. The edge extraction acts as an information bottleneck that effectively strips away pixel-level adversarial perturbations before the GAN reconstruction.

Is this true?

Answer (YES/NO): YES